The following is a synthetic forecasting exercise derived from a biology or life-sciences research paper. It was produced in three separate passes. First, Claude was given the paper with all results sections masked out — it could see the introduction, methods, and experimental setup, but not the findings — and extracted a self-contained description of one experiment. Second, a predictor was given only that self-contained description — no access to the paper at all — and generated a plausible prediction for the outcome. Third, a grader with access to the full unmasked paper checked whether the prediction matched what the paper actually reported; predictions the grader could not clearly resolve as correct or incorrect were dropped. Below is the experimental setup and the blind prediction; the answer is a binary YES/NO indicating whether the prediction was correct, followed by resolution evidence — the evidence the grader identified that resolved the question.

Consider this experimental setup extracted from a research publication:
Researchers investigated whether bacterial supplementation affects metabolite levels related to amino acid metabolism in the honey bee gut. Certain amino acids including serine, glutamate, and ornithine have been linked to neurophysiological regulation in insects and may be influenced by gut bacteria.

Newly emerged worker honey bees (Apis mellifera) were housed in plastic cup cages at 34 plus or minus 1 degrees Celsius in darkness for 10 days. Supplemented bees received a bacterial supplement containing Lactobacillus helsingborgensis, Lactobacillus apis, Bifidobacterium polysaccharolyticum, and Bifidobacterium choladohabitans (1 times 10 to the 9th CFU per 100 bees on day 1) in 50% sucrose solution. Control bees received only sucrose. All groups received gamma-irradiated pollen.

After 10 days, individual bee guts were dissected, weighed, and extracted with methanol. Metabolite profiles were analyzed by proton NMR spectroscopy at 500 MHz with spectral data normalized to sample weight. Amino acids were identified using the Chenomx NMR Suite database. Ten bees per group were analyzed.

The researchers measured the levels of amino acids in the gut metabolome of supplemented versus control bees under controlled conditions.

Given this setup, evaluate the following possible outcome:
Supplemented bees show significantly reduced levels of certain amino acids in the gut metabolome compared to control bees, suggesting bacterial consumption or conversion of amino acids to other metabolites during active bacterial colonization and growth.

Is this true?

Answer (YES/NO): NO